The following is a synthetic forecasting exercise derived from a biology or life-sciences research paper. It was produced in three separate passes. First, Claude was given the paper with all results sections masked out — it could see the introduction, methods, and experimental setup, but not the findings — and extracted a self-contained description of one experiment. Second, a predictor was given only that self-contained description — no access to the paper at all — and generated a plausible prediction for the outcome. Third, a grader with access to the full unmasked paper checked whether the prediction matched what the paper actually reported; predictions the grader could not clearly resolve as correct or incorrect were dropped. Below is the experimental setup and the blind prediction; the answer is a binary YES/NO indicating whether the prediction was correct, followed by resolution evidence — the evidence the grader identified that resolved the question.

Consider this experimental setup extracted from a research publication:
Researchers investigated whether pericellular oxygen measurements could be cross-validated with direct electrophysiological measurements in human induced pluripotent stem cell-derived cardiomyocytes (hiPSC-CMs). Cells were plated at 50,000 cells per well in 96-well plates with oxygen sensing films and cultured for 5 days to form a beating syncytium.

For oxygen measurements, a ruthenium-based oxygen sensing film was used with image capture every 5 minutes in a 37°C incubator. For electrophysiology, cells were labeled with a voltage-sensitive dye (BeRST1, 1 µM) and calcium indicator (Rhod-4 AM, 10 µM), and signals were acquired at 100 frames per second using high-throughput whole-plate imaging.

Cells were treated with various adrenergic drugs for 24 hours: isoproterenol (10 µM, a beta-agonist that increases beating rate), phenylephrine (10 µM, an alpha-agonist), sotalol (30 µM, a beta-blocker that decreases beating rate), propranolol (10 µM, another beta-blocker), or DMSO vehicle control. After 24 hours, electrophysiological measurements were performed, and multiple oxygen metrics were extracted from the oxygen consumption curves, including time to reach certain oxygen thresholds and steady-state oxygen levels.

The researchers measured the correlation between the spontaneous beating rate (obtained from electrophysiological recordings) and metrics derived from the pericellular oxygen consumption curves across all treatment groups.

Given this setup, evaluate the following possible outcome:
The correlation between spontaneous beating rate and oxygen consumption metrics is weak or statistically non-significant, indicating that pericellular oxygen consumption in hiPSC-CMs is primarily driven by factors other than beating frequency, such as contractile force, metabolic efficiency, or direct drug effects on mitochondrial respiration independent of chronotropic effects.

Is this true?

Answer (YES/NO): NO